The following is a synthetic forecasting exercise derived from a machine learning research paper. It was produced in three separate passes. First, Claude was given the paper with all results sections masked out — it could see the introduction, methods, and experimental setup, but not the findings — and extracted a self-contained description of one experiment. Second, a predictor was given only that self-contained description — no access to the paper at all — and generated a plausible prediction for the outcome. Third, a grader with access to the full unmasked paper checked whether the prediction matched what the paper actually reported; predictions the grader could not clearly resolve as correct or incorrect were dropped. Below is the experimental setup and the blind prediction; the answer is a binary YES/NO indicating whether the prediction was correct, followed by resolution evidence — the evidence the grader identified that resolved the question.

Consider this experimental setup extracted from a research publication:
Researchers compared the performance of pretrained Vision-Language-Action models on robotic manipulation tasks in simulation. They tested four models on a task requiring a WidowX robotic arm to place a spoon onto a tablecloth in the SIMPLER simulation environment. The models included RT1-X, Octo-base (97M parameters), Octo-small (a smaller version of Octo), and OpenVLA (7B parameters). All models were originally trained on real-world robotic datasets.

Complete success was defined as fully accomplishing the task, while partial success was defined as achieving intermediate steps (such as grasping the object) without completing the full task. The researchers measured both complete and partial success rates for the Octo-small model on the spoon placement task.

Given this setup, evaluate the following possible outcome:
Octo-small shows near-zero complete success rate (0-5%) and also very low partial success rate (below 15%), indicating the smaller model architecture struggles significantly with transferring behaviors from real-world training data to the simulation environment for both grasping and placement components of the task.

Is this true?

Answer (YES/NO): NO